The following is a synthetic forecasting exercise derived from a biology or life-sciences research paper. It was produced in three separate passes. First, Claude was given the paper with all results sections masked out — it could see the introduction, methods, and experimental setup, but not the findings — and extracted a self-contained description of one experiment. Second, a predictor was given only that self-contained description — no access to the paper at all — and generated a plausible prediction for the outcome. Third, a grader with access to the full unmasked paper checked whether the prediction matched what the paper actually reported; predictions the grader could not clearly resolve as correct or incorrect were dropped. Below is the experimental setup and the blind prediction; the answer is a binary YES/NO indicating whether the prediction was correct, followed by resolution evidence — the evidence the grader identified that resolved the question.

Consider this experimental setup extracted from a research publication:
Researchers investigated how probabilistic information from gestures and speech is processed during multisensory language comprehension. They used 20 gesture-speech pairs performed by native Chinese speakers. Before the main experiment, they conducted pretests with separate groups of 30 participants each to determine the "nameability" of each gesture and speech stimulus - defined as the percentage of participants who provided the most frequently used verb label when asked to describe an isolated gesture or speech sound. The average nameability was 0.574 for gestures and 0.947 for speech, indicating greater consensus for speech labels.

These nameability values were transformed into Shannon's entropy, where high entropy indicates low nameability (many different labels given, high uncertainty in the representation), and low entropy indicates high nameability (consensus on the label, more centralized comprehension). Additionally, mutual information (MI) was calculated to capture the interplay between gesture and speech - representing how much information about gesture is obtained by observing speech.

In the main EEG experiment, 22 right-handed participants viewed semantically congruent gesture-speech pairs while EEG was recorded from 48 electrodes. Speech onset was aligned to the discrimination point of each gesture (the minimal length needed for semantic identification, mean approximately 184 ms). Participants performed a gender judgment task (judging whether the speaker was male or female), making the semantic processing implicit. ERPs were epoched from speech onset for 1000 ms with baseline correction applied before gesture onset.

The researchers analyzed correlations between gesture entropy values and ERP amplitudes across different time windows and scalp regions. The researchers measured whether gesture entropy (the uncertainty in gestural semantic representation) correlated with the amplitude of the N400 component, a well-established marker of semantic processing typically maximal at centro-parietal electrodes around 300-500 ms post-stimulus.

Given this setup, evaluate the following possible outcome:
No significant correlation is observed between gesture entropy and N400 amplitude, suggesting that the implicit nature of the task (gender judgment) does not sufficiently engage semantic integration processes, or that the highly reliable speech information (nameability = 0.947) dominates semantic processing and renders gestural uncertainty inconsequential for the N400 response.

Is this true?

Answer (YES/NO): NO